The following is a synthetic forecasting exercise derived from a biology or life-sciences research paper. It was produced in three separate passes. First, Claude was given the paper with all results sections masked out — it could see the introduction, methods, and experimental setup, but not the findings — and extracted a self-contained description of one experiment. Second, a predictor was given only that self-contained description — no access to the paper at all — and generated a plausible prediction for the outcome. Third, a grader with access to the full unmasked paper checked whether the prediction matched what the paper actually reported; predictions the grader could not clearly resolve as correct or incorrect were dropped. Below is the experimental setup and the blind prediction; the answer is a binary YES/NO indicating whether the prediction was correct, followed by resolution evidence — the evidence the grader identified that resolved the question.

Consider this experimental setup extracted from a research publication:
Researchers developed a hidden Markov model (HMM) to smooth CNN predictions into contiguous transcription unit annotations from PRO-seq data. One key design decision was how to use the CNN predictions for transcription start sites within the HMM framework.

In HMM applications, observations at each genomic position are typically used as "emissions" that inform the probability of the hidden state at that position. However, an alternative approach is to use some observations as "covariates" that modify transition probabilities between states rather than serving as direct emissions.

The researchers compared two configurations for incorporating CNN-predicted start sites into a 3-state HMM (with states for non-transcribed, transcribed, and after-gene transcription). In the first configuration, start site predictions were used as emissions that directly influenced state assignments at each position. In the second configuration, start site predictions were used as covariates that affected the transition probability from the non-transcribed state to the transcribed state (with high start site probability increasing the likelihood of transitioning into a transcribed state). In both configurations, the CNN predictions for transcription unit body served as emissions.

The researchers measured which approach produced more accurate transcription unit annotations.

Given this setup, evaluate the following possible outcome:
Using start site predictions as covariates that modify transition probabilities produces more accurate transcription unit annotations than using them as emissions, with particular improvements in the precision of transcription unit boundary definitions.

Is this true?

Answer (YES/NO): NO